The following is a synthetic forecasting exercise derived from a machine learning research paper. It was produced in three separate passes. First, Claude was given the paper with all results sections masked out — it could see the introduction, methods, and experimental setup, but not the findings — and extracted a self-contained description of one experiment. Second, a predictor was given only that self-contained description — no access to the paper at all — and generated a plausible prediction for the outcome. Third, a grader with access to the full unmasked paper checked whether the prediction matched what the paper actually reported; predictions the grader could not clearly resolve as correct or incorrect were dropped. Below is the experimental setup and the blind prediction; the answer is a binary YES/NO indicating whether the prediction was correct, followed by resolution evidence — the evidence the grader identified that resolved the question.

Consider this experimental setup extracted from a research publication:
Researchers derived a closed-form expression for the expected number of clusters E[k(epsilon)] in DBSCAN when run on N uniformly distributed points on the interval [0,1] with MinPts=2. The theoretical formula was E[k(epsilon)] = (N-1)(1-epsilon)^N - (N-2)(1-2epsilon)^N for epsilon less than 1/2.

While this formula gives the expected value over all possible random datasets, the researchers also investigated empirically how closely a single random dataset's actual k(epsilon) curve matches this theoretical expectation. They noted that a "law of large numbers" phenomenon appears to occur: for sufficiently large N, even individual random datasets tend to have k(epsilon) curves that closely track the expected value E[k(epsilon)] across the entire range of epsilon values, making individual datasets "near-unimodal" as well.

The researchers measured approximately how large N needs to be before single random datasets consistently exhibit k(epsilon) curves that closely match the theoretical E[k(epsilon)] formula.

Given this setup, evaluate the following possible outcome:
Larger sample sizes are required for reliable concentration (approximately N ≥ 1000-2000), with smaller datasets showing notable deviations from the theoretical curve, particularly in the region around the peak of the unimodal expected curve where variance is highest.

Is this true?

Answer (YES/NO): YES